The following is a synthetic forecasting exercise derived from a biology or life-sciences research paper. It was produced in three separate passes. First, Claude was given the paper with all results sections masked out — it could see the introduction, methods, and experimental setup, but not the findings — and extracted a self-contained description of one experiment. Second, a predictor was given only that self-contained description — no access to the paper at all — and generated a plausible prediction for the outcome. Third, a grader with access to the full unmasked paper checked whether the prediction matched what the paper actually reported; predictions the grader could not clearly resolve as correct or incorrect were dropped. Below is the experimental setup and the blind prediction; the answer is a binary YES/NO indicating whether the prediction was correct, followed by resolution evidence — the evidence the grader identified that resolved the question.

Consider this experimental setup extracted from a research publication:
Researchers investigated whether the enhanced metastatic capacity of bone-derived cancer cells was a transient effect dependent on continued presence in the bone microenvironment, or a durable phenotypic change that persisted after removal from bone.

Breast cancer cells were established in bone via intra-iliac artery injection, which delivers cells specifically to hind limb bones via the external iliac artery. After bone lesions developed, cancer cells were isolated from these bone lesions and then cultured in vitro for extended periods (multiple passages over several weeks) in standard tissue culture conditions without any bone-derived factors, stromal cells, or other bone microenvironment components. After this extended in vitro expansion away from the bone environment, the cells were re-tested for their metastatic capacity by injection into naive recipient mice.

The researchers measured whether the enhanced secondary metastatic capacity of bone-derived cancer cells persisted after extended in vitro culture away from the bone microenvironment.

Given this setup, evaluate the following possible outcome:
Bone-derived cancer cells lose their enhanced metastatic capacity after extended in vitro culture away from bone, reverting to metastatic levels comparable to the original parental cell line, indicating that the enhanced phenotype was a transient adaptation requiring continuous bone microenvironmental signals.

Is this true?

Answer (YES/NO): YES